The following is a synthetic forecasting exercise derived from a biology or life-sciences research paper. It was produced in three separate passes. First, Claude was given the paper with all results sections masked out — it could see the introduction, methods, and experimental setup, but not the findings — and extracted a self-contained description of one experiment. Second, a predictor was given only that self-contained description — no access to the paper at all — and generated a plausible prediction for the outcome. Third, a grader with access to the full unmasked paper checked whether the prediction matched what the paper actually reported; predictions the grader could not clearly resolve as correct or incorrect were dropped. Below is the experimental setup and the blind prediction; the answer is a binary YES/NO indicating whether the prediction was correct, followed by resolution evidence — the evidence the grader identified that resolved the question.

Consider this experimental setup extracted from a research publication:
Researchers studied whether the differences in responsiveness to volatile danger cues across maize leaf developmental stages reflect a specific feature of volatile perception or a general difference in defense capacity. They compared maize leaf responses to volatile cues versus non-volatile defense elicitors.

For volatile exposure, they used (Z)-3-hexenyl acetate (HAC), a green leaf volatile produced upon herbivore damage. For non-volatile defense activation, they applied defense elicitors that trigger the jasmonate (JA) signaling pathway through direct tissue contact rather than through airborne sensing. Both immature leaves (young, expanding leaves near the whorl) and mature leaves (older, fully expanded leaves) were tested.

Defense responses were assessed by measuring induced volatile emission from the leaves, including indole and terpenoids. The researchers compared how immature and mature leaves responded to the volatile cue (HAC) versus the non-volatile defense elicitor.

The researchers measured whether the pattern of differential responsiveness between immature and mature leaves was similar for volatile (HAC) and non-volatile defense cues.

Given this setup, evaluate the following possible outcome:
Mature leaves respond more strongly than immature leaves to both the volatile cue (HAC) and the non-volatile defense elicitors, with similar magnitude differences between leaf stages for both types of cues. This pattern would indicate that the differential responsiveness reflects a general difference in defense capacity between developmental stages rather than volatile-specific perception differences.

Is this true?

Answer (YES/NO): NO